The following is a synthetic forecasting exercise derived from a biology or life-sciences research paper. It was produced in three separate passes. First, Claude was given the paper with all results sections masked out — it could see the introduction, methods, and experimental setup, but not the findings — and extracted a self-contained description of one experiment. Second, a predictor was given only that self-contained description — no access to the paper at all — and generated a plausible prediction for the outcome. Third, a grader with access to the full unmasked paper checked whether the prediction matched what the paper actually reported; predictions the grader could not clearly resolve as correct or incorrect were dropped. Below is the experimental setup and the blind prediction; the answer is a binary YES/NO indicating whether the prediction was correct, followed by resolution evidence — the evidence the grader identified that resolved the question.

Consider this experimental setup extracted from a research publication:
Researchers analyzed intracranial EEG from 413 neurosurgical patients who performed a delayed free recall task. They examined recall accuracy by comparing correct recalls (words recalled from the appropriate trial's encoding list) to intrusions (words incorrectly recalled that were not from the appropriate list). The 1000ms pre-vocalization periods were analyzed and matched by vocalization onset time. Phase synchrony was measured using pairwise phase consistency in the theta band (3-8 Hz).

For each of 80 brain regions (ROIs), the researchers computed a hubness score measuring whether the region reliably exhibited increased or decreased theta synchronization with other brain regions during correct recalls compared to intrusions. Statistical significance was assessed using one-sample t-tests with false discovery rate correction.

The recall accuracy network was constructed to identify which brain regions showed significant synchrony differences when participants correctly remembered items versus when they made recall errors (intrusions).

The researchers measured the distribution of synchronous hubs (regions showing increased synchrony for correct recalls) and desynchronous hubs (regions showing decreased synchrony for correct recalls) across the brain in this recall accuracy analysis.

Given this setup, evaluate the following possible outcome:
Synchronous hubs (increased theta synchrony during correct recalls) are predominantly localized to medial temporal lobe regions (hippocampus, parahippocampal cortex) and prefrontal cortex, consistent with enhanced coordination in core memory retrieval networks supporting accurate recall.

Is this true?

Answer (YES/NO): NO